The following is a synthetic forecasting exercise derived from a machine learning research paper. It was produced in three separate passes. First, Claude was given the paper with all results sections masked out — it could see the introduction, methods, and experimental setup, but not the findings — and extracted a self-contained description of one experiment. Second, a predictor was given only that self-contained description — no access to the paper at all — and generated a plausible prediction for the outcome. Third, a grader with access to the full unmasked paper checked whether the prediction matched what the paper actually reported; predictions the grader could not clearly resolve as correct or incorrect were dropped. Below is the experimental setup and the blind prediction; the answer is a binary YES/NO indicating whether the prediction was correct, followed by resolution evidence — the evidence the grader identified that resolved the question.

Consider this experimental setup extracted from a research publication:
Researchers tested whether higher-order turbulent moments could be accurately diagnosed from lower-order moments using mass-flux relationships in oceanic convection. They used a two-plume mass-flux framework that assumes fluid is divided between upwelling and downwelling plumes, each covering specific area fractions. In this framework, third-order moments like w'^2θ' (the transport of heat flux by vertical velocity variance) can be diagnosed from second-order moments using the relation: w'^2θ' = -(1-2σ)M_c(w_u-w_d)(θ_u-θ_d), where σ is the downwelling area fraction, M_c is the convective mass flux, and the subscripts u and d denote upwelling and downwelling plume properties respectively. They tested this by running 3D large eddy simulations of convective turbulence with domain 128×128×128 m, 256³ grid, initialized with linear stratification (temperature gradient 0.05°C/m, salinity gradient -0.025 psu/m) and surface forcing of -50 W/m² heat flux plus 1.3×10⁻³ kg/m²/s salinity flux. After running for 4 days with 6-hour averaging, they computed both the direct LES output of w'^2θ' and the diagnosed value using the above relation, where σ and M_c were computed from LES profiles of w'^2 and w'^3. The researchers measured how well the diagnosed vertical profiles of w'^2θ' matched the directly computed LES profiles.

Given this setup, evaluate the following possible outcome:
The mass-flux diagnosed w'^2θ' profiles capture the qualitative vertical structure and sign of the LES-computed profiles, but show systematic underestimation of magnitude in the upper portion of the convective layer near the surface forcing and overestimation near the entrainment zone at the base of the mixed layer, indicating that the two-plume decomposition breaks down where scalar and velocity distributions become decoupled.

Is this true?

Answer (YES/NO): NO